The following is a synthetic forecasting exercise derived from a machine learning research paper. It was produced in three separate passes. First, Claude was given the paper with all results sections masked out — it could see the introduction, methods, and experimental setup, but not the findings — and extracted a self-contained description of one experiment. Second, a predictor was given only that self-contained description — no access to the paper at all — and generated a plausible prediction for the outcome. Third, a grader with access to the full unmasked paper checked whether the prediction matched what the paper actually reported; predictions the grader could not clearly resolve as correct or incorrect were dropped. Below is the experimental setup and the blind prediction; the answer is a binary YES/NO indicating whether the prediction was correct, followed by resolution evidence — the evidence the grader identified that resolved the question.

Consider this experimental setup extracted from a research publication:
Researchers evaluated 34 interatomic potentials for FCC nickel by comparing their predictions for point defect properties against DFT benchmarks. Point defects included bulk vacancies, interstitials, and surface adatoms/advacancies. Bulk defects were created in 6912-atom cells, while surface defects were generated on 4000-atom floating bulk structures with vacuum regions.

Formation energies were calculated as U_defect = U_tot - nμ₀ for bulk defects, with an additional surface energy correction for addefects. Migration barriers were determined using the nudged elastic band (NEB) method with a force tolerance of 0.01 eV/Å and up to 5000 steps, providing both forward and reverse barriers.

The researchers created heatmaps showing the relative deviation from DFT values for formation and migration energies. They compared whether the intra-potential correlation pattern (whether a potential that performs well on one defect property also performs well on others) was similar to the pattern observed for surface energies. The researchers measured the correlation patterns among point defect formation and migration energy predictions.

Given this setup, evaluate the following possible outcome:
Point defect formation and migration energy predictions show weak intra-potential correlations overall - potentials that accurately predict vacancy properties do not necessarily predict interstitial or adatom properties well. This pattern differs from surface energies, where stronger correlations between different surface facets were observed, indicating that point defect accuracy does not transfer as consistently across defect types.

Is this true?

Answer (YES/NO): YES